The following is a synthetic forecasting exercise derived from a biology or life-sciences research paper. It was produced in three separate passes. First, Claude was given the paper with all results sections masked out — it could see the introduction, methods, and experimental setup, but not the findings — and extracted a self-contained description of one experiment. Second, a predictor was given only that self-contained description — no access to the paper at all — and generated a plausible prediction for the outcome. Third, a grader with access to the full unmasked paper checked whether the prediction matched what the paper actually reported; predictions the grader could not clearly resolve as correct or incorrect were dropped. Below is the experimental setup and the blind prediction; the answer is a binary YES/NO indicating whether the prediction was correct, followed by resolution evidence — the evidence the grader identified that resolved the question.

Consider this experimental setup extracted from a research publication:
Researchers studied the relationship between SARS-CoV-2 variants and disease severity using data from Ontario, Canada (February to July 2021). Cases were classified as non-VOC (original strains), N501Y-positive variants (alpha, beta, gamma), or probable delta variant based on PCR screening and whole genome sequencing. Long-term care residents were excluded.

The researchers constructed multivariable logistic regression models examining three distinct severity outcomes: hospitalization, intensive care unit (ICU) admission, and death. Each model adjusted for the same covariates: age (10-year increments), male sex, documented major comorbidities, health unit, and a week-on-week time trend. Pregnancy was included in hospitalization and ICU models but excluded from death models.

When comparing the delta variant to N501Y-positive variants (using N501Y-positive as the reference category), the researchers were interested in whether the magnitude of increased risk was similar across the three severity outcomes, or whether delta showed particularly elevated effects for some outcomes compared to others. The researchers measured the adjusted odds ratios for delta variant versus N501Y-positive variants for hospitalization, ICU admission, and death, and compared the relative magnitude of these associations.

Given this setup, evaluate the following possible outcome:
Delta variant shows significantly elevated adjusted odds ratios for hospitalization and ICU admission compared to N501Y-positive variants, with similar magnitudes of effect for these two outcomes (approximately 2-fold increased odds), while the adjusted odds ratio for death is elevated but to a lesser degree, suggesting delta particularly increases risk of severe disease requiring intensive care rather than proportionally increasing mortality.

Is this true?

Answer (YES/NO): NO